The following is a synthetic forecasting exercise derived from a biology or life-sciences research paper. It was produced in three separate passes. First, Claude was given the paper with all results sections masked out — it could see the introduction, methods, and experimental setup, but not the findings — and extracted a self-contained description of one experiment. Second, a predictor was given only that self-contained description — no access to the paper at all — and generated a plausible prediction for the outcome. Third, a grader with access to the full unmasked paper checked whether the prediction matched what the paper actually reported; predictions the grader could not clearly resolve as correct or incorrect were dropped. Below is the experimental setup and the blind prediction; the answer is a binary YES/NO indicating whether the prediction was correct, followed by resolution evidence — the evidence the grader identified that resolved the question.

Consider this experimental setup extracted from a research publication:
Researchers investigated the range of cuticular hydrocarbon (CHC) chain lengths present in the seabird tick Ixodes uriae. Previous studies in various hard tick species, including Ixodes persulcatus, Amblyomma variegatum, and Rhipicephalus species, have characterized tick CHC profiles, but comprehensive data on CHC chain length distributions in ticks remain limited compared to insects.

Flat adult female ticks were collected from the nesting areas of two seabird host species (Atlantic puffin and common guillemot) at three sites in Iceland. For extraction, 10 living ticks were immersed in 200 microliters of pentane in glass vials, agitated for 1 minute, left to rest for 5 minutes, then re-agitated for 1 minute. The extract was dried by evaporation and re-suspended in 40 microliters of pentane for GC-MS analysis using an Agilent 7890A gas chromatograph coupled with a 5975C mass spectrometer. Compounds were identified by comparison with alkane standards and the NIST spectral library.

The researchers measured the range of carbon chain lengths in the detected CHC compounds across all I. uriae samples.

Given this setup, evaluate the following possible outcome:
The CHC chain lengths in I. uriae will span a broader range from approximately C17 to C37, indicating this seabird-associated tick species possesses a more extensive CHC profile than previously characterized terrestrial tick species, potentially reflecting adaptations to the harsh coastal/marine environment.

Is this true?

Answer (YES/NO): NO